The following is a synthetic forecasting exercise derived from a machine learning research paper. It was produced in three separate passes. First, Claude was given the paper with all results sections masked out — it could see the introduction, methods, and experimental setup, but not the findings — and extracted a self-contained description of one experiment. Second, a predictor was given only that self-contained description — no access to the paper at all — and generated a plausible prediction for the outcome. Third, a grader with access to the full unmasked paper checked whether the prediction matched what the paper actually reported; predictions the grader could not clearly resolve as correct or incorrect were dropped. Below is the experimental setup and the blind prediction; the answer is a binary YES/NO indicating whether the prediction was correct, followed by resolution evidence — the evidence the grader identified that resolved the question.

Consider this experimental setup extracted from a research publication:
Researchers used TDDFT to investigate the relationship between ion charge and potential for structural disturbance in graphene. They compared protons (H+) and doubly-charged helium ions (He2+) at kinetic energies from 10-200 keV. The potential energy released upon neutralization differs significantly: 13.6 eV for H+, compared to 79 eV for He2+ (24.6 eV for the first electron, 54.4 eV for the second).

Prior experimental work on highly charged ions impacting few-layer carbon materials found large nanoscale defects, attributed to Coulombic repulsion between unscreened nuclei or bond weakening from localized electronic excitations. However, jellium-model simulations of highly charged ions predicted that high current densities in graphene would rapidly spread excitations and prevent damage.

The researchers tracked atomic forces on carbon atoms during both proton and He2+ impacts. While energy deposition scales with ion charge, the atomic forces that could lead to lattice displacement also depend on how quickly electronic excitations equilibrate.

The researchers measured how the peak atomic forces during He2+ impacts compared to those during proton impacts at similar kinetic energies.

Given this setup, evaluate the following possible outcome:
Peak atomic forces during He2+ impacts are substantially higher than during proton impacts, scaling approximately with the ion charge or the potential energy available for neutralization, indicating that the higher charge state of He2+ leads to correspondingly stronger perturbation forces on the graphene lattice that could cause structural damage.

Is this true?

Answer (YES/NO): NO